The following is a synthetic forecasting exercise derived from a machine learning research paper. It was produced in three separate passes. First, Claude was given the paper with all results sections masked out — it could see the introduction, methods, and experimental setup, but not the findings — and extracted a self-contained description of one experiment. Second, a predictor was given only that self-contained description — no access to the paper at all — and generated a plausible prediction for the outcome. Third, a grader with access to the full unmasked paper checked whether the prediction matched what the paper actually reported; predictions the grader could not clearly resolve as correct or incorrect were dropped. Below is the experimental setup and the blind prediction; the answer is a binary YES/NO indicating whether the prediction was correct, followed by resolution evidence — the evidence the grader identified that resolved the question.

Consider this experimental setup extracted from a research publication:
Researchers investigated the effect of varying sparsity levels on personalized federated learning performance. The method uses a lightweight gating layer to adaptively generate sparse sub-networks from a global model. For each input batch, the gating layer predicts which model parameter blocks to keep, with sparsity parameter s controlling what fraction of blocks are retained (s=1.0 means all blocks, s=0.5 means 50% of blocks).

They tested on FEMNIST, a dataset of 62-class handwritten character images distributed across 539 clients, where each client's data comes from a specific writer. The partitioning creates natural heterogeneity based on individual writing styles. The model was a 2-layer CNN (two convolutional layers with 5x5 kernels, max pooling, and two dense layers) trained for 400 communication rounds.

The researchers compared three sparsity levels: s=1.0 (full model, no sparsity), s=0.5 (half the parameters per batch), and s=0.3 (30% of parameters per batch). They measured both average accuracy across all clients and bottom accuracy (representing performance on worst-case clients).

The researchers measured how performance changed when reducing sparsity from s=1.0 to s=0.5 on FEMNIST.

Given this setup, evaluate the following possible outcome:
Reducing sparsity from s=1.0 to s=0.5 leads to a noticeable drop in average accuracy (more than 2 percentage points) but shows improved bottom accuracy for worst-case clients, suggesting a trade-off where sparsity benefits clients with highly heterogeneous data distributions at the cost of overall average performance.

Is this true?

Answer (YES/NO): NO